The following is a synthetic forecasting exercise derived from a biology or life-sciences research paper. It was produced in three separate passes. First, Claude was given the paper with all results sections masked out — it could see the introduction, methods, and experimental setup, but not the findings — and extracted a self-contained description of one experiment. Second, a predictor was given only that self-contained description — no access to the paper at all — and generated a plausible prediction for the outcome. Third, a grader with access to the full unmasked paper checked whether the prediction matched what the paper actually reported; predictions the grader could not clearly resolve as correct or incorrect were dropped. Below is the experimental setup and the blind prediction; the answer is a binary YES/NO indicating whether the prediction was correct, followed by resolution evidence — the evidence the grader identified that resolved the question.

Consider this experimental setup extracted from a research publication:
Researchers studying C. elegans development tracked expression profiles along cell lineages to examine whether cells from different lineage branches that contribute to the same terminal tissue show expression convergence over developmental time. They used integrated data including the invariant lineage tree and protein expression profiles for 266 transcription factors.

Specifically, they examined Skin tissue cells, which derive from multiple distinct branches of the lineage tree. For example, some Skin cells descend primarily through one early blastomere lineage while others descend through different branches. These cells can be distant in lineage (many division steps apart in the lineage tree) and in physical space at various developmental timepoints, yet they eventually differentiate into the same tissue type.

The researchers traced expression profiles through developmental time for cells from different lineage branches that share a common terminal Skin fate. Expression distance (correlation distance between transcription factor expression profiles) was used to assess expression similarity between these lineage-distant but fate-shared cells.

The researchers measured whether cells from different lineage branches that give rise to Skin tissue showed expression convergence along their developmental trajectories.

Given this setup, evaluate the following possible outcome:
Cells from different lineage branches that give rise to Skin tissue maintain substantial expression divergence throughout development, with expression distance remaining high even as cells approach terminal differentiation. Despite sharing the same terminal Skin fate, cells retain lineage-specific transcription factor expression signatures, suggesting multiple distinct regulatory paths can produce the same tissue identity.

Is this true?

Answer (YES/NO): NO